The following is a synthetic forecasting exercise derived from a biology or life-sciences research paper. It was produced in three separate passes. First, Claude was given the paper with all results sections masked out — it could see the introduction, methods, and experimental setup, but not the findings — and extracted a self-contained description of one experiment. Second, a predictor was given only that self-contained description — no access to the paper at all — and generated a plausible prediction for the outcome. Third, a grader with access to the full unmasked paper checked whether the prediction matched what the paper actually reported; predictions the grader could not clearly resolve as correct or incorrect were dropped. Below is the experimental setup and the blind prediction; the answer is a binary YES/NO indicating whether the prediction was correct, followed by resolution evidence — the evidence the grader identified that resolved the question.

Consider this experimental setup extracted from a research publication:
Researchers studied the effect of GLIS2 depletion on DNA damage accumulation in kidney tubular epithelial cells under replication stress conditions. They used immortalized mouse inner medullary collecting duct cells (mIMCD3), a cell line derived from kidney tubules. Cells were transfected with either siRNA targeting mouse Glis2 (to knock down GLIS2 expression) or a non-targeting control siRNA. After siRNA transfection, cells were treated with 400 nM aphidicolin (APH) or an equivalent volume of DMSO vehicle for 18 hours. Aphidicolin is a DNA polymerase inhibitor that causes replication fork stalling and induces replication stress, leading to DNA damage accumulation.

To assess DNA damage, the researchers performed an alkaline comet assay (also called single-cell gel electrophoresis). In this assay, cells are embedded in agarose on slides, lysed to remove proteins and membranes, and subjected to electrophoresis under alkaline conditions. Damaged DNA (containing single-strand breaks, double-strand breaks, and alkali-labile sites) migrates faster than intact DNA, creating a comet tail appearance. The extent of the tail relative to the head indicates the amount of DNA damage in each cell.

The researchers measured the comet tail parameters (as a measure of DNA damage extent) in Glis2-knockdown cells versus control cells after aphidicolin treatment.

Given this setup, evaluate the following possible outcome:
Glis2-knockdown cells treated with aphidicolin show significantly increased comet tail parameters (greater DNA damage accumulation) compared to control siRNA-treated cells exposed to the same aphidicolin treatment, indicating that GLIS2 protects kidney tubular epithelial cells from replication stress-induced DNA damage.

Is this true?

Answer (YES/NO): YES